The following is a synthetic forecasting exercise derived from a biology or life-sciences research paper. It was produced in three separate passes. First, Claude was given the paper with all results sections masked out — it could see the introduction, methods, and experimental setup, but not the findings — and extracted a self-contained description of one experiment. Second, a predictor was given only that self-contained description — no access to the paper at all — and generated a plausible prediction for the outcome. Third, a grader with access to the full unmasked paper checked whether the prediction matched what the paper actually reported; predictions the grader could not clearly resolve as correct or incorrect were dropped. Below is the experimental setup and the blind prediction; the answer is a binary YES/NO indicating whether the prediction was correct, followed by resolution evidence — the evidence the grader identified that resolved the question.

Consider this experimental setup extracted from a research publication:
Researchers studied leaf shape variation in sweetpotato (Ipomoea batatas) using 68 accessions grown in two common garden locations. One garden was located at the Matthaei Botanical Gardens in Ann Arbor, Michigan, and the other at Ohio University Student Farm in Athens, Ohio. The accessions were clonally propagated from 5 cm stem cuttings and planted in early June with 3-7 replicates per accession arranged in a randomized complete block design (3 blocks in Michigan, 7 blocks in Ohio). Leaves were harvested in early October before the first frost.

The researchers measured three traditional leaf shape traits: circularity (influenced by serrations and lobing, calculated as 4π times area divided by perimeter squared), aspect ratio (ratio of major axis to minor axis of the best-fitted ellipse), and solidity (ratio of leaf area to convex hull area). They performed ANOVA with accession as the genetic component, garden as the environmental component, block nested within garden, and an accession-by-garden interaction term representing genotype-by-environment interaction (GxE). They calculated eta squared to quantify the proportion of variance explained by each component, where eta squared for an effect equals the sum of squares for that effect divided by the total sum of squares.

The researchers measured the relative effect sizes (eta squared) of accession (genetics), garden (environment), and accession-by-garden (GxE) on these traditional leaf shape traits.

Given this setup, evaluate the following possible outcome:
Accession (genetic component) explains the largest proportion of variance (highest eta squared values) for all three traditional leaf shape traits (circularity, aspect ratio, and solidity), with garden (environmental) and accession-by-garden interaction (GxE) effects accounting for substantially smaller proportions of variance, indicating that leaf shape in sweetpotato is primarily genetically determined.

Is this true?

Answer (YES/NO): YES